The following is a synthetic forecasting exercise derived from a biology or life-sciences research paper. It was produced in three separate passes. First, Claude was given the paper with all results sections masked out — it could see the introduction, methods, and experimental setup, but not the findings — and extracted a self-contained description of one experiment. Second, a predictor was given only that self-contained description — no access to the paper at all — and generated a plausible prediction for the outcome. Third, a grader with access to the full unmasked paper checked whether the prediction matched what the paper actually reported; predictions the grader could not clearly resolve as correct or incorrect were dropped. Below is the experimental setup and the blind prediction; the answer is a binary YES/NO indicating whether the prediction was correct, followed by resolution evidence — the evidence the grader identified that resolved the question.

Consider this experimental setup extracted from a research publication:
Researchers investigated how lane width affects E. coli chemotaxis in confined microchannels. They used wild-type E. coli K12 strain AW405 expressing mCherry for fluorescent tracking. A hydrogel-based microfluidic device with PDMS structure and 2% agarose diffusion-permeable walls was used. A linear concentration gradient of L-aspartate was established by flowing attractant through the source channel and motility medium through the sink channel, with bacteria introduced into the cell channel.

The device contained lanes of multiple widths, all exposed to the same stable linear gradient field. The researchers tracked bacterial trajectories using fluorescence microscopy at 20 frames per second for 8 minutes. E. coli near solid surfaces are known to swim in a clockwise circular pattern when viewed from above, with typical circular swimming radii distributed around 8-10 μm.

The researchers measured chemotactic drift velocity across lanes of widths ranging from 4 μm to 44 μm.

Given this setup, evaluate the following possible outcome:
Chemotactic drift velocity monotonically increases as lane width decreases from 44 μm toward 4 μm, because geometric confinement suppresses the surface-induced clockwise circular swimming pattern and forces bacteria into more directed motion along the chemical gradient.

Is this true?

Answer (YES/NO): NO